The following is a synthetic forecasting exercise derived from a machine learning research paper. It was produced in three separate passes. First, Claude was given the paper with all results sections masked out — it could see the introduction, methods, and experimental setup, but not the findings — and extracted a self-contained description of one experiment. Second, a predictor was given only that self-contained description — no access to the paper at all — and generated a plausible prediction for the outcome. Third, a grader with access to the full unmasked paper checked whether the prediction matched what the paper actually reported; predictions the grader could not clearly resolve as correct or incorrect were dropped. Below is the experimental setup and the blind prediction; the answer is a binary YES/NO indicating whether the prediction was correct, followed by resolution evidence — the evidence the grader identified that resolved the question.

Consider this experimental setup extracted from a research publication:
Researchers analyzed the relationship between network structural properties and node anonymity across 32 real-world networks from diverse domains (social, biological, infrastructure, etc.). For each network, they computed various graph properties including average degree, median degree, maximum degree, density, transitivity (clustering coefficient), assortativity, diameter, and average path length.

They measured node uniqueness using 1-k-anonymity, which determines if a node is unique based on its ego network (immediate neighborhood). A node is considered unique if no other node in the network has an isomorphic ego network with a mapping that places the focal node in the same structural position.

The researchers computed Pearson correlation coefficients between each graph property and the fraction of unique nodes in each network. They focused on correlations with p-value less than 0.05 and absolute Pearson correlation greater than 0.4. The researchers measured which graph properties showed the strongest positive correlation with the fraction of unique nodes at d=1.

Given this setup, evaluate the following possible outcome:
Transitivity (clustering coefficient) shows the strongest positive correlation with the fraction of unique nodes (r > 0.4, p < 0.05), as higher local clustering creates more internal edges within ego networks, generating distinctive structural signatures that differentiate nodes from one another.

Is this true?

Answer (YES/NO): NO